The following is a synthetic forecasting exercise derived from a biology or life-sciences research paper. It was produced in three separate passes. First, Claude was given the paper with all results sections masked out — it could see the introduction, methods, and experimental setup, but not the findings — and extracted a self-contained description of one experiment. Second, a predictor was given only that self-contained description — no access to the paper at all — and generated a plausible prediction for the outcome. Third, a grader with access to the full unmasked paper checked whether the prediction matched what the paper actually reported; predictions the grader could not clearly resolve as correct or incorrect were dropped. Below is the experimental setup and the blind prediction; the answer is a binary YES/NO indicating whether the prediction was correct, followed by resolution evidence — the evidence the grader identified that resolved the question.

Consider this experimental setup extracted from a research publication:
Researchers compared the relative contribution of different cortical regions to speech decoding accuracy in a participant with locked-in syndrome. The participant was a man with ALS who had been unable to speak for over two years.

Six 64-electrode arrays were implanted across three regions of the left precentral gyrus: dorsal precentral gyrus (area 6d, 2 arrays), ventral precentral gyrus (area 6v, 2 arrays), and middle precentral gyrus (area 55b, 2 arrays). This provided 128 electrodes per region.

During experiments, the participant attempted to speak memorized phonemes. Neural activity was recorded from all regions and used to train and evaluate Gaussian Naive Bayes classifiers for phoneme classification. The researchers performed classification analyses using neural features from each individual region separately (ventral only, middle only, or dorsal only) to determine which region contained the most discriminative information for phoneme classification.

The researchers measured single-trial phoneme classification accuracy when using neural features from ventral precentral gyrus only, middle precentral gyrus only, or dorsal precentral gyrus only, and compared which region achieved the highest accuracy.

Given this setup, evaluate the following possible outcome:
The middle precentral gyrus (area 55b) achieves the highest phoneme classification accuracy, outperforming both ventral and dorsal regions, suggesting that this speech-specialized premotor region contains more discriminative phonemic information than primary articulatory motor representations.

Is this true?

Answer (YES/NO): NO